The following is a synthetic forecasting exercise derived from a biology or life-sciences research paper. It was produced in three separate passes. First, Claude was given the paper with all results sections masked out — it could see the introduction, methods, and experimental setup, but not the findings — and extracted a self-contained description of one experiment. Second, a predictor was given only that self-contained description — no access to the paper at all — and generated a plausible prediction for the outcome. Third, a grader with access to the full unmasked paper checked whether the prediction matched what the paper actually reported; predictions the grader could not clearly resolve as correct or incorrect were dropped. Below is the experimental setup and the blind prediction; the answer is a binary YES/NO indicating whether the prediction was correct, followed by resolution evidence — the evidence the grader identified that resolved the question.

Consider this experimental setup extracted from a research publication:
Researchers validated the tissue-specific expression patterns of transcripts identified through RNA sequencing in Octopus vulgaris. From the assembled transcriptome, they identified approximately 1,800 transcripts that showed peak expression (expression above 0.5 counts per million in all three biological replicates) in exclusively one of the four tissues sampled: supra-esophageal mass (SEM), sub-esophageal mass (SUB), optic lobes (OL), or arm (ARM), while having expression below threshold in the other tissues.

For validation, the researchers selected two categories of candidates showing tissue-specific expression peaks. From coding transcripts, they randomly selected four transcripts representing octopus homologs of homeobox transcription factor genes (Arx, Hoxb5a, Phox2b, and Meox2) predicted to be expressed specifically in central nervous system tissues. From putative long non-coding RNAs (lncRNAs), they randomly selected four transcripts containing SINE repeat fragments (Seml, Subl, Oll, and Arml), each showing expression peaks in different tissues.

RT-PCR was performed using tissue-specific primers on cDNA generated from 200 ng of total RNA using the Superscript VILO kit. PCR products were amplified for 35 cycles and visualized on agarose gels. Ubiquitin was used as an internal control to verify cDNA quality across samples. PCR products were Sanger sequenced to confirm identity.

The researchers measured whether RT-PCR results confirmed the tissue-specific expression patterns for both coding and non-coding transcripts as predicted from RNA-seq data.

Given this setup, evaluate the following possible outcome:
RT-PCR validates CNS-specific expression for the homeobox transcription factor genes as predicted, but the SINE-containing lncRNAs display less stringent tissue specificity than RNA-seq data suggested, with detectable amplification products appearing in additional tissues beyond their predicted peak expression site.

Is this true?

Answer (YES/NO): NO